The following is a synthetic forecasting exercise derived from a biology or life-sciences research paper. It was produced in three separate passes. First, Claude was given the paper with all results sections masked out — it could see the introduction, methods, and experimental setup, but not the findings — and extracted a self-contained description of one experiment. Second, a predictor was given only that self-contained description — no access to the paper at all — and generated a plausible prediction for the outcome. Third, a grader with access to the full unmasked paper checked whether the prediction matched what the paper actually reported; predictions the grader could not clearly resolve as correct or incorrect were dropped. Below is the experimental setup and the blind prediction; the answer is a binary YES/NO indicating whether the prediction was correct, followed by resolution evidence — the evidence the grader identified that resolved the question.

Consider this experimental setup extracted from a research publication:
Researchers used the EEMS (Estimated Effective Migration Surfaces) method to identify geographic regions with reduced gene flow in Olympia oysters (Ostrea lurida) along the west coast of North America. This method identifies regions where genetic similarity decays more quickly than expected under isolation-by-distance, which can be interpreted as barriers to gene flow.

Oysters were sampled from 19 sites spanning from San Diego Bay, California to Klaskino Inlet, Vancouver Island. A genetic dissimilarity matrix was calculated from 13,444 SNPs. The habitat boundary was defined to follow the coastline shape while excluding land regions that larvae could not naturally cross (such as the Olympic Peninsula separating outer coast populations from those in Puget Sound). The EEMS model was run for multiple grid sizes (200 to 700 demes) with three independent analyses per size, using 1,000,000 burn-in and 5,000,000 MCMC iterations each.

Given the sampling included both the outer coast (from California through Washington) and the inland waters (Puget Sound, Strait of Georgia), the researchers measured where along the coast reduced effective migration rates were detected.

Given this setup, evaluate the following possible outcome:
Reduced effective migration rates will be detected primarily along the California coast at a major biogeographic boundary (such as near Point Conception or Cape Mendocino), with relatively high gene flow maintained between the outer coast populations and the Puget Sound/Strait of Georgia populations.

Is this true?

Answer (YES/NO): NO